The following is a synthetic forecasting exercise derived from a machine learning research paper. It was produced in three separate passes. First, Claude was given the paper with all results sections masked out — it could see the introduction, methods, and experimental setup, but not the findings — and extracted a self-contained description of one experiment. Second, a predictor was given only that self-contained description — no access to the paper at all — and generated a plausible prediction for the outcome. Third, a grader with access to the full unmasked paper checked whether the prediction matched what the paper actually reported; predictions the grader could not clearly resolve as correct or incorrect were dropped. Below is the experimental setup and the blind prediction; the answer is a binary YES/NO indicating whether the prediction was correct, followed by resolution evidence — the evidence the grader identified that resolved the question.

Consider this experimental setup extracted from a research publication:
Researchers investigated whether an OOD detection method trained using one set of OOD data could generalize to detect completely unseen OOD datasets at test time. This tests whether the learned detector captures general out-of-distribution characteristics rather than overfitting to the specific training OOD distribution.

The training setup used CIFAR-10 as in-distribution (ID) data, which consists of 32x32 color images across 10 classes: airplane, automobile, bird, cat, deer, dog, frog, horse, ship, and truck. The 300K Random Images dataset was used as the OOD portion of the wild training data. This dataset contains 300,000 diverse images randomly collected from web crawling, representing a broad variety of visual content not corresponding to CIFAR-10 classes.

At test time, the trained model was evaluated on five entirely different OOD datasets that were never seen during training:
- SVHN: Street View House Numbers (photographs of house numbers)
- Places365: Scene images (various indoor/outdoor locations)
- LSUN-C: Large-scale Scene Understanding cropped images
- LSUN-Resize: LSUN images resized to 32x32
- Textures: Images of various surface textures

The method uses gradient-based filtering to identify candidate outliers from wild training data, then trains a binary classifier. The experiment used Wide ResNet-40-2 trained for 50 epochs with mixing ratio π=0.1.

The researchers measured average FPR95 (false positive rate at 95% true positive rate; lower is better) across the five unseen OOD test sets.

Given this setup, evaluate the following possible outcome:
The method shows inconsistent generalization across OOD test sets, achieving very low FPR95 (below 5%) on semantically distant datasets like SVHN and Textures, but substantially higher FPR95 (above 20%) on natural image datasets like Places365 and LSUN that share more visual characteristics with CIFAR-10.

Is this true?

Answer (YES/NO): NO